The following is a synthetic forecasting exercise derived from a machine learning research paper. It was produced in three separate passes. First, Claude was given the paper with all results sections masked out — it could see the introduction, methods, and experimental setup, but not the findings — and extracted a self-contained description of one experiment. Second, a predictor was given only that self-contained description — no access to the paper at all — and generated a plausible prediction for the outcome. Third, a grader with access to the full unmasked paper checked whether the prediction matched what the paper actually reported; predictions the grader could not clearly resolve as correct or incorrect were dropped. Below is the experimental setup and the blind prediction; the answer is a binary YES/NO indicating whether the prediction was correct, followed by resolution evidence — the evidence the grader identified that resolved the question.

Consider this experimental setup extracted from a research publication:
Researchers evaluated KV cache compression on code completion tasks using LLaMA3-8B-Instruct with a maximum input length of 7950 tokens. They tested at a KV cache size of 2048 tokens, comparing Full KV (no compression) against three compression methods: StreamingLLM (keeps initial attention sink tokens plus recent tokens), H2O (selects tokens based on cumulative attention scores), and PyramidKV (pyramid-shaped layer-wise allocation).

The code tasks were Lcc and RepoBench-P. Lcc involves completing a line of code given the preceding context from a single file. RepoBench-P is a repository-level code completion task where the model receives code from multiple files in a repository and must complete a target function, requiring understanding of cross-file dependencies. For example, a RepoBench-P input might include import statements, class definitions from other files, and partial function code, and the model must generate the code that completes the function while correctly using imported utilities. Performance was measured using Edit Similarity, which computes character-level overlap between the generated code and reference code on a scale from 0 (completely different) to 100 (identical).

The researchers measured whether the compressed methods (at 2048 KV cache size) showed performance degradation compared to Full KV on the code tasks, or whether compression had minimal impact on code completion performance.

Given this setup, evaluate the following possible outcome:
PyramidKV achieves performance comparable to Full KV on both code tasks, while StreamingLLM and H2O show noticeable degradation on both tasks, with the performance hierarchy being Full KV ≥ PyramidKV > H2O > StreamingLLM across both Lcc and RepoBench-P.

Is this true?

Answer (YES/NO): NO